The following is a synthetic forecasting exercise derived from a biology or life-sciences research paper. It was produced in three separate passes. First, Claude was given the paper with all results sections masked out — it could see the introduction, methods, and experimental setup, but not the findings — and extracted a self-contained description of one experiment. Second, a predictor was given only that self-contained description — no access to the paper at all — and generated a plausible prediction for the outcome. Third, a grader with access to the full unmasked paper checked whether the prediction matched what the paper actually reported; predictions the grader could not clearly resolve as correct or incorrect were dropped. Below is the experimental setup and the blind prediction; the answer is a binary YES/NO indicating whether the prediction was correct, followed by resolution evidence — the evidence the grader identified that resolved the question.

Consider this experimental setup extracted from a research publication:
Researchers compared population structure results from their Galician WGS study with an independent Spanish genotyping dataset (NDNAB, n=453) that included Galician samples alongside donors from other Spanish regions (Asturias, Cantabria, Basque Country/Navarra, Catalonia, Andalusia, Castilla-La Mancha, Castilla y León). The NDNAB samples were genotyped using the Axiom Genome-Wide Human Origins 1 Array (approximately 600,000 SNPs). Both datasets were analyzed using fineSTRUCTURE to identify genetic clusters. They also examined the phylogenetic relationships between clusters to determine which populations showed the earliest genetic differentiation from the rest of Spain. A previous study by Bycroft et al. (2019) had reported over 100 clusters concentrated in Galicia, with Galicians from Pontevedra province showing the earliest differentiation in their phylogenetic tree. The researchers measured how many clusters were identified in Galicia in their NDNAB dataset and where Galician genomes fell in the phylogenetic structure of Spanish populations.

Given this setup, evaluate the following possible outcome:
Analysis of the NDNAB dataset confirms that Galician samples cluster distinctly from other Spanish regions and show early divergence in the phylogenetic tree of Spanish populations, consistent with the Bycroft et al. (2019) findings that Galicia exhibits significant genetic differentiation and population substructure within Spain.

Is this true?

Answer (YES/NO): NO